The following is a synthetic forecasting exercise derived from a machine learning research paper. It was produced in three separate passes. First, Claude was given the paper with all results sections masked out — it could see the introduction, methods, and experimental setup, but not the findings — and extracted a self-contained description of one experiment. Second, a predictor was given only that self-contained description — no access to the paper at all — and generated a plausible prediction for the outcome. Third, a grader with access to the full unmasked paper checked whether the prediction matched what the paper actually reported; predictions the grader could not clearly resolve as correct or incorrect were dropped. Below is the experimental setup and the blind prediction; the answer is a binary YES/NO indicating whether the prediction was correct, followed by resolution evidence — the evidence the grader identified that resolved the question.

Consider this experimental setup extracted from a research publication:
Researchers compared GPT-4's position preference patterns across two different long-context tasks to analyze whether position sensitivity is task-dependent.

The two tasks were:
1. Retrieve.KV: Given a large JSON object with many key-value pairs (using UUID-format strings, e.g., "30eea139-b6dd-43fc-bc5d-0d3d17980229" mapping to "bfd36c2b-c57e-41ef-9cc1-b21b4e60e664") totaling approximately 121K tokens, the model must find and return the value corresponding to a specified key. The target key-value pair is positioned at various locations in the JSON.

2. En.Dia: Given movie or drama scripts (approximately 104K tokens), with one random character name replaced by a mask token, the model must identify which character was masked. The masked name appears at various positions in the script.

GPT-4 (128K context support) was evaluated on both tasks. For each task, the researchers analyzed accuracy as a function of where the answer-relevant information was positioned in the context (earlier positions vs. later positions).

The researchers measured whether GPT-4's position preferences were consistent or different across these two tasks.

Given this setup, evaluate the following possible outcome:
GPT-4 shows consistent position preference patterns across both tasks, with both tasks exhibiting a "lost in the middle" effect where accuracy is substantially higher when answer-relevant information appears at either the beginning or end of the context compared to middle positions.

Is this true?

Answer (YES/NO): NO